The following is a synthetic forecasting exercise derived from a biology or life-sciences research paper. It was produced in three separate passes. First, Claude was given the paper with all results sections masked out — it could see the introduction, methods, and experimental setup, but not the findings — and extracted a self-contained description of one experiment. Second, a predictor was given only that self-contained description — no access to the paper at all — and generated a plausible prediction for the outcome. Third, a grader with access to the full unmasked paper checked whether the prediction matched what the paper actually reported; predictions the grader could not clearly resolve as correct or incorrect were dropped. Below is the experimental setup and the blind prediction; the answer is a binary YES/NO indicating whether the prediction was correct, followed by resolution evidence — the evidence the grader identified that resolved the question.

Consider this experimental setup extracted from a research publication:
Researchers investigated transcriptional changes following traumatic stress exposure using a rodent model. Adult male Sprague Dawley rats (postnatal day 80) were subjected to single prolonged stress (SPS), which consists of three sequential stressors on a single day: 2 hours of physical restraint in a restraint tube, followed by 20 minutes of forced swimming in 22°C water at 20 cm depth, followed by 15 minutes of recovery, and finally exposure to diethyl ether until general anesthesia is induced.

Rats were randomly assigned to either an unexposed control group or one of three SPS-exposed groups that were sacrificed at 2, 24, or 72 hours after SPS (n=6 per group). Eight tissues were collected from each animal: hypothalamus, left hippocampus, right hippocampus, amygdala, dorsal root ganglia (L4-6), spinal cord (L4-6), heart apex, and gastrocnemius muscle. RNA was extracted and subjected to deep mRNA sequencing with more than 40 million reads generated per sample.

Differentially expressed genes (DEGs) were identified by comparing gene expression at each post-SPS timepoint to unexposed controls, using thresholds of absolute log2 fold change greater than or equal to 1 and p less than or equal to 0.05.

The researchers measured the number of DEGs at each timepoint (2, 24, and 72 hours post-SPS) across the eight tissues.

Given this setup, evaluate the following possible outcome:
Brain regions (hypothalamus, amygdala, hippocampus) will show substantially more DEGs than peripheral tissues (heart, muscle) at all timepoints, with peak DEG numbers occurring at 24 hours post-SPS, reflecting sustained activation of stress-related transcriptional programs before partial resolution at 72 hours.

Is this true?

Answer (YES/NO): NO